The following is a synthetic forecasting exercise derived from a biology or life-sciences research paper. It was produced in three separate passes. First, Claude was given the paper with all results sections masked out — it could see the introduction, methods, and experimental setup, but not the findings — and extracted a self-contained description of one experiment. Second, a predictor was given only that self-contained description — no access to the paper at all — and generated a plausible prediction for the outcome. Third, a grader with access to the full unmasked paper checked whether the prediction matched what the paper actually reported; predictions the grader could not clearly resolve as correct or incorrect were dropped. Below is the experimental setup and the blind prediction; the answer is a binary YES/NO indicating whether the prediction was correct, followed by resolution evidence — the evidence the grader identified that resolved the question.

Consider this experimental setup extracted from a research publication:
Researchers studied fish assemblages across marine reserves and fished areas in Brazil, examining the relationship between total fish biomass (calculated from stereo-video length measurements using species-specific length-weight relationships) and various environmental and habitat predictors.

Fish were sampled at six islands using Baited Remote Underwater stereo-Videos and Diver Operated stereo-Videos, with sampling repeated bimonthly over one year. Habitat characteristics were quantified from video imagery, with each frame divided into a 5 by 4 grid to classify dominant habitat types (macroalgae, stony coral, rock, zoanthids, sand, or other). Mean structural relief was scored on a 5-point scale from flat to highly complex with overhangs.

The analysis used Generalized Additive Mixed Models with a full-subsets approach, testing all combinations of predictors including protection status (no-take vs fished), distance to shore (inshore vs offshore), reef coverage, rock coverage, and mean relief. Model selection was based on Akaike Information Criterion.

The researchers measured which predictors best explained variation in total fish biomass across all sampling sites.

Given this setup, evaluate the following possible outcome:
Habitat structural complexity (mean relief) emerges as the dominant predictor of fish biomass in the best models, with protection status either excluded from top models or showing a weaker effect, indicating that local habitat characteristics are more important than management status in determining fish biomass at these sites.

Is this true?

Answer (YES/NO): NO